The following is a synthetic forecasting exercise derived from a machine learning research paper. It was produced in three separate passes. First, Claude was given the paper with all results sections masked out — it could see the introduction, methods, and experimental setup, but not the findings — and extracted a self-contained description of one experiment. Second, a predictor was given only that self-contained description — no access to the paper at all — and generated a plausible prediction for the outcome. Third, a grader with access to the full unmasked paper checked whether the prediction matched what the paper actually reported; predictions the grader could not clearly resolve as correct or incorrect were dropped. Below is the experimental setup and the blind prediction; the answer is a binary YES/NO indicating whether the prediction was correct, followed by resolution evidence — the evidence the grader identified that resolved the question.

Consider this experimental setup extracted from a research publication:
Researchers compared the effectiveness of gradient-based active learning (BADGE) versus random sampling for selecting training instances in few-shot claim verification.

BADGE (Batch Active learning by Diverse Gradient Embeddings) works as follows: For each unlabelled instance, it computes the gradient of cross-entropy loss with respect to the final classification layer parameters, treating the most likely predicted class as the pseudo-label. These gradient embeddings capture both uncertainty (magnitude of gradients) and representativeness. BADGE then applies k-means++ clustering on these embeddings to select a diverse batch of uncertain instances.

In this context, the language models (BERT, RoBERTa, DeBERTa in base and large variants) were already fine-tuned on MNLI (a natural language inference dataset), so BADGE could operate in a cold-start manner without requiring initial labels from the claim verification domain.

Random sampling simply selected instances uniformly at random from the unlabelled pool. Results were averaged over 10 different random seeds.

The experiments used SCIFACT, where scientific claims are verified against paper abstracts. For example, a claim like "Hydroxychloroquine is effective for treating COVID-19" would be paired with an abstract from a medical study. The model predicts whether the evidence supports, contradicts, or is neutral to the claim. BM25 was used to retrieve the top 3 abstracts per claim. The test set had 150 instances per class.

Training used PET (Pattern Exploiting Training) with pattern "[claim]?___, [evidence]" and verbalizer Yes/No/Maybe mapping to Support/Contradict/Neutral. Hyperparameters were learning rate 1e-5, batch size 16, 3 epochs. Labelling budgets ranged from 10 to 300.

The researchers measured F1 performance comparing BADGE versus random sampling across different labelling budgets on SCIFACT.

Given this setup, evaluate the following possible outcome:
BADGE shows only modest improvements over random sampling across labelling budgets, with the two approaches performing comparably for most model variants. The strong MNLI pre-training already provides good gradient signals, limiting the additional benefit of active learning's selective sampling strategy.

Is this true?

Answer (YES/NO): NO